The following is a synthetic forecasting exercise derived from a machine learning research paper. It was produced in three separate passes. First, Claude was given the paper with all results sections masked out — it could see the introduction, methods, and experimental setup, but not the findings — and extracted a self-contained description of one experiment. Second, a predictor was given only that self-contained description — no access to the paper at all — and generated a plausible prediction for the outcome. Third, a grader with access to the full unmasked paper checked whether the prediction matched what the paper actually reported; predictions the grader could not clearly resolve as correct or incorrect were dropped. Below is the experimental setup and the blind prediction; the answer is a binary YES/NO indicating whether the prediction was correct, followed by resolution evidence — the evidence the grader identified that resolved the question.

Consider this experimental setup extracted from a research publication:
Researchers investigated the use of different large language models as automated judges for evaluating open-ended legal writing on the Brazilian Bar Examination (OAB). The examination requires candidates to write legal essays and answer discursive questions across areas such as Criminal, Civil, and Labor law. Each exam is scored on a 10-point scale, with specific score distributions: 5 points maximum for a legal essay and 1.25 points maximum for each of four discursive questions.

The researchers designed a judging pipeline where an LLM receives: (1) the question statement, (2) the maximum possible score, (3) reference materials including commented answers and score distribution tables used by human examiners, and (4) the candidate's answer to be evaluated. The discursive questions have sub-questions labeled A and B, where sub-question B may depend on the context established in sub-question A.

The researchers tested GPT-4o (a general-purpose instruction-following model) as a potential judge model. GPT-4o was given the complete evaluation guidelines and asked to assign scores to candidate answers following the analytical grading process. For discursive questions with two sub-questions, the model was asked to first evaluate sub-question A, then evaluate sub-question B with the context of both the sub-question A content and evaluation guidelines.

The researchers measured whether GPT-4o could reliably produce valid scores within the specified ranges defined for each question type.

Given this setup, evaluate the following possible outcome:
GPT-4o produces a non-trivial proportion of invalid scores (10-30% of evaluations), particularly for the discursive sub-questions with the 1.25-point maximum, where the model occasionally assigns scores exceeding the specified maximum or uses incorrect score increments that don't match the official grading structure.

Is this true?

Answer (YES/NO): NO